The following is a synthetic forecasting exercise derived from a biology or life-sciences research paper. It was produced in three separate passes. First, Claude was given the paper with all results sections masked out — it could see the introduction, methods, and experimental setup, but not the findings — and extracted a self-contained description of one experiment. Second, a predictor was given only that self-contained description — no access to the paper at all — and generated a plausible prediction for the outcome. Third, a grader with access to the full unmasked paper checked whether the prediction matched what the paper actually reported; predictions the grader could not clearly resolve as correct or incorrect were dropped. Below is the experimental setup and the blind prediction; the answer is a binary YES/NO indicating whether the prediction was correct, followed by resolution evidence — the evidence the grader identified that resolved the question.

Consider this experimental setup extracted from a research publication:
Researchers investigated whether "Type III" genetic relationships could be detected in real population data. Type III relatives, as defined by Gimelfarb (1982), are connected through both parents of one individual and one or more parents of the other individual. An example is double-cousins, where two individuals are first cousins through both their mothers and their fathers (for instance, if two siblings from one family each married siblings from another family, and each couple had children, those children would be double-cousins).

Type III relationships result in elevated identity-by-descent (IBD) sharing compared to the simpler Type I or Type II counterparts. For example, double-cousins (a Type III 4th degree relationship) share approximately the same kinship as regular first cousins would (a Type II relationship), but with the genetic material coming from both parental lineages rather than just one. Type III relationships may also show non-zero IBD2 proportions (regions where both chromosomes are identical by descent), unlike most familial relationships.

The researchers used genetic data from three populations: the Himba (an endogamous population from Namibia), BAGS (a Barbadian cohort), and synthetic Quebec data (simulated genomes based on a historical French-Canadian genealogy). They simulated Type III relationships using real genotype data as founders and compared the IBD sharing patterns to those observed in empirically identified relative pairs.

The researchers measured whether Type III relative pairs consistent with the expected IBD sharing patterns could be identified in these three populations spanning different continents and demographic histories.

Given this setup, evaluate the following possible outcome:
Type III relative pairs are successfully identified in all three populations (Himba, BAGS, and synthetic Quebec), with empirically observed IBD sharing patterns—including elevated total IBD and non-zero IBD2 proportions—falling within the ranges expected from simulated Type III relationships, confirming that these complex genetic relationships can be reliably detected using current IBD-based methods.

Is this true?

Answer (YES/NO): YES